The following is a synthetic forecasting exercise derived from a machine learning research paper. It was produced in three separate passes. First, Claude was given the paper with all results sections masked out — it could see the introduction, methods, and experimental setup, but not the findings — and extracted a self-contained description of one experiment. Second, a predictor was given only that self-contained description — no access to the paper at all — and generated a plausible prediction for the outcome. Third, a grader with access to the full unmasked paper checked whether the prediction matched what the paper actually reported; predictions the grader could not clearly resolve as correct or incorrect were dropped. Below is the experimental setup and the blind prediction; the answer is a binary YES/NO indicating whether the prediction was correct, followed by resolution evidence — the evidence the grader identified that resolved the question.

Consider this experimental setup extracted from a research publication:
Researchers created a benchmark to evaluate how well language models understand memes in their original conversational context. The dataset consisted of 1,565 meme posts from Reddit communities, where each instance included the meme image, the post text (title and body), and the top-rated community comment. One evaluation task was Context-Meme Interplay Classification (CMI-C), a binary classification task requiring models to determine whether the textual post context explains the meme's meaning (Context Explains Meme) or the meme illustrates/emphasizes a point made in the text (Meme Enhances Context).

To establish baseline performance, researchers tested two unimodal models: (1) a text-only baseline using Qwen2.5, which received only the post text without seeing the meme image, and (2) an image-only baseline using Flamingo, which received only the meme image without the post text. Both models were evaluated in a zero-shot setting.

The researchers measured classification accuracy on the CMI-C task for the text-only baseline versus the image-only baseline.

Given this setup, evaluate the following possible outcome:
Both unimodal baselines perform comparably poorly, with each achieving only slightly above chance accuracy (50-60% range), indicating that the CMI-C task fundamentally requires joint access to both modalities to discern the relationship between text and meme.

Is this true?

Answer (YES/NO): YES